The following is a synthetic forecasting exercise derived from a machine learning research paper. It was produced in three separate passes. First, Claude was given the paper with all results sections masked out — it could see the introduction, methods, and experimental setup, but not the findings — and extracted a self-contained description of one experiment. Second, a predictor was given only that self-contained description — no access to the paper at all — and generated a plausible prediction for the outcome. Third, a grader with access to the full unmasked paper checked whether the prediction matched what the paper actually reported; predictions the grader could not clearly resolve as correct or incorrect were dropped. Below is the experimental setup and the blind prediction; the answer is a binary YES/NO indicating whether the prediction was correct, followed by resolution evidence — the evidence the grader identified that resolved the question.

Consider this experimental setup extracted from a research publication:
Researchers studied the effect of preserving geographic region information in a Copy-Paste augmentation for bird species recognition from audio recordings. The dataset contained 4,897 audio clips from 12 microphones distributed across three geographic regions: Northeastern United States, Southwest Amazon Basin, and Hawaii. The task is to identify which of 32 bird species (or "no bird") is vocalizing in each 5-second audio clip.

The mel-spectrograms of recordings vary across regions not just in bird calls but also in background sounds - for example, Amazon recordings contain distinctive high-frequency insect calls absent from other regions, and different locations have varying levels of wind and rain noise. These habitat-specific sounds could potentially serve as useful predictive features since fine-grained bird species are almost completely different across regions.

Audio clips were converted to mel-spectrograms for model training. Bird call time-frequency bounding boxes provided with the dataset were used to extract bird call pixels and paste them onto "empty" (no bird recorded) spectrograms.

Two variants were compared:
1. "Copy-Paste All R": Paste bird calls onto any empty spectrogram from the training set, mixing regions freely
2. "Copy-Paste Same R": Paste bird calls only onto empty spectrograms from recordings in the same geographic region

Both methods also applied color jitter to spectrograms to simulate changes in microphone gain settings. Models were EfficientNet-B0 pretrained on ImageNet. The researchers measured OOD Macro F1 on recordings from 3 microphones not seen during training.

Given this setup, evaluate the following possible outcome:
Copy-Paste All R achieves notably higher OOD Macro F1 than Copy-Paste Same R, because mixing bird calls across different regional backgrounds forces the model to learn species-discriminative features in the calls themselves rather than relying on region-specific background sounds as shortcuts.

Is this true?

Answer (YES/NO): NO